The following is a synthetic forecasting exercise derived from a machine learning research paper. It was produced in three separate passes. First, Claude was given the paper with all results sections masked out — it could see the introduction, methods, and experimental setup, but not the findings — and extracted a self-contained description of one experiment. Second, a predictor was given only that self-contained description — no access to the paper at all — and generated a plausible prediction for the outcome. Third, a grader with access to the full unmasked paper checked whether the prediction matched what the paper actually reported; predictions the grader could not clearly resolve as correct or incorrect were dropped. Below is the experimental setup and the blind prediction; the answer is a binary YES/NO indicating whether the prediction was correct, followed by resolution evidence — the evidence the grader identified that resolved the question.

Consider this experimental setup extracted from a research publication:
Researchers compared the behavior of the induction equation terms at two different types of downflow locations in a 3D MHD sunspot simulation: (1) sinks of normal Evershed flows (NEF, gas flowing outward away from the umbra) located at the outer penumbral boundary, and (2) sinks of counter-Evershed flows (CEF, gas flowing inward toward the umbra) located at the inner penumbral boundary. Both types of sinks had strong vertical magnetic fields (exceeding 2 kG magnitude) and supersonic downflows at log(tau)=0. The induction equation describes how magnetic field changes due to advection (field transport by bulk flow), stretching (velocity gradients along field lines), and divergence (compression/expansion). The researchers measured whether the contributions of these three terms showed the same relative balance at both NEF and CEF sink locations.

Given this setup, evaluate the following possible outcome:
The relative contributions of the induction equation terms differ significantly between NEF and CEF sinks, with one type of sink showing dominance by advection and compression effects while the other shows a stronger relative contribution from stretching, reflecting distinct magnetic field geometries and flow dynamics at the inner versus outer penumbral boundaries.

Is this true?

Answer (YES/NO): NO